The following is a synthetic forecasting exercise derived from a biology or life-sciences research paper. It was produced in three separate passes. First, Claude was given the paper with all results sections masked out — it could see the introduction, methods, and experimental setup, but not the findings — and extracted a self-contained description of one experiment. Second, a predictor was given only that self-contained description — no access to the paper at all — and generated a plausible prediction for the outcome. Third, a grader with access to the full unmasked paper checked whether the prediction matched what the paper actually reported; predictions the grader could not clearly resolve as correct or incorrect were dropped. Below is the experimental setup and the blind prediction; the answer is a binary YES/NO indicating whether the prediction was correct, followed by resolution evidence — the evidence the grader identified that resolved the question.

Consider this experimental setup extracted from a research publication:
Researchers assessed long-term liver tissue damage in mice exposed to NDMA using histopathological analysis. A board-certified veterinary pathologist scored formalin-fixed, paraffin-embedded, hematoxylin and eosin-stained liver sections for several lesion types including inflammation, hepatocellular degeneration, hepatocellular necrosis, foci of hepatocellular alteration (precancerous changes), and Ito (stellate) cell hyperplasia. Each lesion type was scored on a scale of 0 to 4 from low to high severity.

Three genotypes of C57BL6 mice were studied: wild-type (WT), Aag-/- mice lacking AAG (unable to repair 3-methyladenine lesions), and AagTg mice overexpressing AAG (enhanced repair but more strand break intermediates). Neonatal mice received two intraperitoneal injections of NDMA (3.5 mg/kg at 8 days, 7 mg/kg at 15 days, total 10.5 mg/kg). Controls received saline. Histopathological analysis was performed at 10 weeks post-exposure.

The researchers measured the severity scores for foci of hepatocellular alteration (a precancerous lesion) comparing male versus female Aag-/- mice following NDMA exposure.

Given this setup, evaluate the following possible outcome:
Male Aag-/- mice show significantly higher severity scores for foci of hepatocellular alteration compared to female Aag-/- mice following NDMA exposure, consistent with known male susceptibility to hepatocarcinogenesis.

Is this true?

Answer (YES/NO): YES